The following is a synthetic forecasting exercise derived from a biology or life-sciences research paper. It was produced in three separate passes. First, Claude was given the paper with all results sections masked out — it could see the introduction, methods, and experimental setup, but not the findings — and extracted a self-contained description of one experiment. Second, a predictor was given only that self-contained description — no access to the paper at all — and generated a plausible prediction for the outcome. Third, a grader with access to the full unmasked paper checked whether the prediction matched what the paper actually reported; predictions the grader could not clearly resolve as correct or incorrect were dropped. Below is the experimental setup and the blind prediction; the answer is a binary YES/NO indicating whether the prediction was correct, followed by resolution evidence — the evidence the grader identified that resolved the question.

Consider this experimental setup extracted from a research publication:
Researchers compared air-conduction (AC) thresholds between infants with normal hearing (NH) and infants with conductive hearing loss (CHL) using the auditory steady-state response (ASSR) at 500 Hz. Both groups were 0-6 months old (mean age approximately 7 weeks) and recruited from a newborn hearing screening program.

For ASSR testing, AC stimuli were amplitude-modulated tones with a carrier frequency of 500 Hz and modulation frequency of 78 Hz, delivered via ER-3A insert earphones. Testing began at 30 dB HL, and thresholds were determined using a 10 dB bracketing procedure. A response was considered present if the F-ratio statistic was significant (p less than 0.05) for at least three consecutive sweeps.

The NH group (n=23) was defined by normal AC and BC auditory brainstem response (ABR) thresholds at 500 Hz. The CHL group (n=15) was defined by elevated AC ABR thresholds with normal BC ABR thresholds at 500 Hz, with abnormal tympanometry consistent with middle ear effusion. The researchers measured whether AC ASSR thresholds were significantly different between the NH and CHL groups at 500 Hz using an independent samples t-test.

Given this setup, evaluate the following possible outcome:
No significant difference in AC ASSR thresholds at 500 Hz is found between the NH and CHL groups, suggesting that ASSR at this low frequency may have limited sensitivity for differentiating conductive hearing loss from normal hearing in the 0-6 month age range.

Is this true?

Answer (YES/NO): NO